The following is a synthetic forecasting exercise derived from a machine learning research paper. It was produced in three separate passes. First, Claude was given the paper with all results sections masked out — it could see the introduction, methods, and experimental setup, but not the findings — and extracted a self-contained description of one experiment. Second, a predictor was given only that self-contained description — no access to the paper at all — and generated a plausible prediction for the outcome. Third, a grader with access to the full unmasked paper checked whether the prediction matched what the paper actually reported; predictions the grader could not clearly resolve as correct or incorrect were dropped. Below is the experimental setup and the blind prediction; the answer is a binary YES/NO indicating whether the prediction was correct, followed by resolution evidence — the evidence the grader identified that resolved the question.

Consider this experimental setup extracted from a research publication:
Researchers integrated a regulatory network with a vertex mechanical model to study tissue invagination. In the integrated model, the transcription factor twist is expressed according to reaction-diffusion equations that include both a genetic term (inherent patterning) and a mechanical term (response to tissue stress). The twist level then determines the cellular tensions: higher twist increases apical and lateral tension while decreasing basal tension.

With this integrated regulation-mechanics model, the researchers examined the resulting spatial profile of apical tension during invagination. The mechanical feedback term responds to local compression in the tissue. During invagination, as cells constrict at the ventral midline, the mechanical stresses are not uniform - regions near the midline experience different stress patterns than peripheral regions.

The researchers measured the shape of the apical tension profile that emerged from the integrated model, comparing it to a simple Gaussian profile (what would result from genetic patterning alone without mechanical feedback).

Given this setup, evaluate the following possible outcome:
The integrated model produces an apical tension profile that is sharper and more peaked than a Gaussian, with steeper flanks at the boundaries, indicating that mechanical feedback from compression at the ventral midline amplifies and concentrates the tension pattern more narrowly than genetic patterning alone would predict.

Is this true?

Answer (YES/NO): NO